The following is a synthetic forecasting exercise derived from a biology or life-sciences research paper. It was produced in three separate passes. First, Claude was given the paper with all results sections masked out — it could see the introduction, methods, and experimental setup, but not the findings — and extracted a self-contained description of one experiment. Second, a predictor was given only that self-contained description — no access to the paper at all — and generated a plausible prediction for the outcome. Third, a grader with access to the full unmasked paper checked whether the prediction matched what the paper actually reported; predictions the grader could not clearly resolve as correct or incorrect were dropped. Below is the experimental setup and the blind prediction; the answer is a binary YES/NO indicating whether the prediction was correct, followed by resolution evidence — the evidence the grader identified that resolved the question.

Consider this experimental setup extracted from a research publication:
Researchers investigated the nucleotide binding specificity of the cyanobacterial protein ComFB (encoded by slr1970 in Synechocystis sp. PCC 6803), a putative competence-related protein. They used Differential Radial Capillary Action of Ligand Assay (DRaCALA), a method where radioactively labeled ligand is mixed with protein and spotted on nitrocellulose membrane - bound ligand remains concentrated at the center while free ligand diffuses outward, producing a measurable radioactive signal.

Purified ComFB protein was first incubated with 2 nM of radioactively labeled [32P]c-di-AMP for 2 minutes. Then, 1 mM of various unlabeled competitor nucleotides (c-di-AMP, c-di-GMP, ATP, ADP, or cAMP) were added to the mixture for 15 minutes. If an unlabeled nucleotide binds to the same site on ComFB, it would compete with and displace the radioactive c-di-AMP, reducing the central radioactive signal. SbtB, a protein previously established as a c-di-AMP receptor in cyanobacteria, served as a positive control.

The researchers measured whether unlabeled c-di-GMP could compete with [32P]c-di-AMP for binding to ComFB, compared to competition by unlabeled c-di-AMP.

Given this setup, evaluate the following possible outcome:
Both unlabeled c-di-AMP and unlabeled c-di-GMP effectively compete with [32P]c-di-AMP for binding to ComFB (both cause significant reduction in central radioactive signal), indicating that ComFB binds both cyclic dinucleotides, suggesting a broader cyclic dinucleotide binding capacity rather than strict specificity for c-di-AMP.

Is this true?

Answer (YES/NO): YES